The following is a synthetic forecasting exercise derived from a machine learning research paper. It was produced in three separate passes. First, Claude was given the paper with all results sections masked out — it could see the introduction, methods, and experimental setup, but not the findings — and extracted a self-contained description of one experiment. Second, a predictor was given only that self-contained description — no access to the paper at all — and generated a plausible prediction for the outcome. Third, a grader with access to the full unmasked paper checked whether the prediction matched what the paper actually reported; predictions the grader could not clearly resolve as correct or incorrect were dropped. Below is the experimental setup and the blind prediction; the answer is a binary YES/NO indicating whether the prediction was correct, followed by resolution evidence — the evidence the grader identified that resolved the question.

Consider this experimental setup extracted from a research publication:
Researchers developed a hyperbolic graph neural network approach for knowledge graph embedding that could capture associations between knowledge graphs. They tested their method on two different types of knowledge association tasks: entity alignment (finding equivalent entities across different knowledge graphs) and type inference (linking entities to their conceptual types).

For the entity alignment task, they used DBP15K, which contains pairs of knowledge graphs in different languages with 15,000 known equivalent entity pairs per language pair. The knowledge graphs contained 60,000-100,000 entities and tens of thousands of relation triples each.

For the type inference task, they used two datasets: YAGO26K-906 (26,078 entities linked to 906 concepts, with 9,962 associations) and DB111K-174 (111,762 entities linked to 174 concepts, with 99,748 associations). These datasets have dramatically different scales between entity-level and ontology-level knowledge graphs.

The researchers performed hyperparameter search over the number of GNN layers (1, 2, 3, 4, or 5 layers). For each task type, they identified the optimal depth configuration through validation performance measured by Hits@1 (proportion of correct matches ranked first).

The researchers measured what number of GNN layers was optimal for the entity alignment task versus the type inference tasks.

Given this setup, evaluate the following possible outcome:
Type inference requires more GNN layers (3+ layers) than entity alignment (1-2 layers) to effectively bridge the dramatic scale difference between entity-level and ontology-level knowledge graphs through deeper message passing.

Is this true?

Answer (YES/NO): YES